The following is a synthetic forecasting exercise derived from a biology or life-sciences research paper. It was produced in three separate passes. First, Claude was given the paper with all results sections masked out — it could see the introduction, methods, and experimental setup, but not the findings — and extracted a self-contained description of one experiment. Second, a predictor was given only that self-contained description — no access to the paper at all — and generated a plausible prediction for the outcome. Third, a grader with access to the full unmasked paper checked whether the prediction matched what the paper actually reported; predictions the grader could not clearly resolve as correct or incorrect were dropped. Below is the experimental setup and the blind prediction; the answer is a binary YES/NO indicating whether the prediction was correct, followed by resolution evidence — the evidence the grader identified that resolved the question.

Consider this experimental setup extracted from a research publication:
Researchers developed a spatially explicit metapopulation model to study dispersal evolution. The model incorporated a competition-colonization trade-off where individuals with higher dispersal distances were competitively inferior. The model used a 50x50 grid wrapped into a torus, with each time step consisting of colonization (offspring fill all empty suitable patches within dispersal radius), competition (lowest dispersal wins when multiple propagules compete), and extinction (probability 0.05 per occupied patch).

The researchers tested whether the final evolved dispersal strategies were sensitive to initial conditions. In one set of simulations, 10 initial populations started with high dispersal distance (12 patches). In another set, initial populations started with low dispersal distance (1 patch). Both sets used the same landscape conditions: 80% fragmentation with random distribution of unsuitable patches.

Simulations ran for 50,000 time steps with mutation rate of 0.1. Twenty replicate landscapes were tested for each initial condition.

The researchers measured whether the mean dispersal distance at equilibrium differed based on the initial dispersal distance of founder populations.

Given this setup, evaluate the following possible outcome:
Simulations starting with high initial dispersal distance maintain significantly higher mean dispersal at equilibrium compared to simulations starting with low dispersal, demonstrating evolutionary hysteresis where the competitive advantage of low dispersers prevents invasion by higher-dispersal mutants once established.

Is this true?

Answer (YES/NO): NO